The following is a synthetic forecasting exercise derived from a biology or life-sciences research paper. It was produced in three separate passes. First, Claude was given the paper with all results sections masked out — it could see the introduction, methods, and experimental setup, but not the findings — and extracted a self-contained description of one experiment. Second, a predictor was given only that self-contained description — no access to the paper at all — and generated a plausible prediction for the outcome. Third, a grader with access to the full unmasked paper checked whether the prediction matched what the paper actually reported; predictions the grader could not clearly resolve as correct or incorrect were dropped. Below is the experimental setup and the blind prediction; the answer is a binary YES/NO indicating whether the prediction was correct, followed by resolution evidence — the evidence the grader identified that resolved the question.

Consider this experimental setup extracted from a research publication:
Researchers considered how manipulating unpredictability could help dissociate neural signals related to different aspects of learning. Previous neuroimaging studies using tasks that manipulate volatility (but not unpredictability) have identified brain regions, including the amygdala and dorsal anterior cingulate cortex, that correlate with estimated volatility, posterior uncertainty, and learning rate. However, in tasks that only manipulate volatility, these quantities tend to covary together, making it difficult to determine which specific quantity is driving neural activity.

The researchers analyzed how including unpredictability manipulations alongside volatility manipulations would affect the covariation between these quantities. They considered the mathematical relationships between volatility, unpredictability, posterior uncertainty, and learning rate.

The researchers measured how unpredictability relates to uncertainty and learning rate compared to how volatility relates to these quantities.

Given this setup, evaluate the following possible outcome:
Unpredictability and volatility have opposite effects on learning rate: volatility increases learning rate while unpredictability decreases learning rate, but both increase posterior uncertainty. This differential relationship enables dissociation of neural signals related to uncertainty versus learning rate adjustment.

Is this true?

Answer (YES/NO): YES